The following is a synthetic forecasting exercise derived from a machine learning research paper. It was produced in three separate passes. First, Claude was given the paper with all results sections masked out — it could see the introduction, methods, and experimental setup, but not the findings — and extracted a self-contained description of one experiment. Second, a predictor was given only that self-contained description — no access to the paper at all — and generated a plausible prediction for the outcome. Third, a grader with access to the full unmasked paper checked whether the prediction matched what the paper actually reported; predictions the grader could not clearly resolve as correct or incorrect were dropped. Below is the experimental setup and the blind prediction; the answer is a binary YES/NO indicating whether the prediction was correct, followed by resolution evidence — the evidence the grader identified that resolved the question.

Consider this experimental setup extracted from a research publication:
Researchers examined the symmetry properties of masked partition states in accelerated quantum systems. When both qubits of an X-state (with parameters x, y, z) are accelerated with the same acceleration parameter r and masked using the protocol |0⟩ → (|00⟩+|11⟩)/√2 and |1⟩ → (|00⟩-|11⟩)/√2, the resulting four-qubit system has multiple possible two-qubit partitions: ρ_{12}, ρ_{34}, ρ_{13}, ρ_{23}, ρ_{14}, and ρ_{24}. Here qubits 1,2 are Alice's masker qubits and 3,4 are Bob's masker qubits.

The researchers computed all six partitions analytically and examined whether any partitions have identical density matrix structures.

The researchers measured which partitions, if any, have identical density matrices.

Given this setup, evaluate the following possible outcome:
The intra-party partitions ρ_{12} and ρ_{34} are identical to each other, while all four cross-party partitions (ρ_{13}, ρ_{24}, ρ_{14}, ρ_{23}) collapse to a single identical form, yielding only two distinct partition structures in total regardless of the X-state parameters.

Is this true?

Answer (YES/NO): YES